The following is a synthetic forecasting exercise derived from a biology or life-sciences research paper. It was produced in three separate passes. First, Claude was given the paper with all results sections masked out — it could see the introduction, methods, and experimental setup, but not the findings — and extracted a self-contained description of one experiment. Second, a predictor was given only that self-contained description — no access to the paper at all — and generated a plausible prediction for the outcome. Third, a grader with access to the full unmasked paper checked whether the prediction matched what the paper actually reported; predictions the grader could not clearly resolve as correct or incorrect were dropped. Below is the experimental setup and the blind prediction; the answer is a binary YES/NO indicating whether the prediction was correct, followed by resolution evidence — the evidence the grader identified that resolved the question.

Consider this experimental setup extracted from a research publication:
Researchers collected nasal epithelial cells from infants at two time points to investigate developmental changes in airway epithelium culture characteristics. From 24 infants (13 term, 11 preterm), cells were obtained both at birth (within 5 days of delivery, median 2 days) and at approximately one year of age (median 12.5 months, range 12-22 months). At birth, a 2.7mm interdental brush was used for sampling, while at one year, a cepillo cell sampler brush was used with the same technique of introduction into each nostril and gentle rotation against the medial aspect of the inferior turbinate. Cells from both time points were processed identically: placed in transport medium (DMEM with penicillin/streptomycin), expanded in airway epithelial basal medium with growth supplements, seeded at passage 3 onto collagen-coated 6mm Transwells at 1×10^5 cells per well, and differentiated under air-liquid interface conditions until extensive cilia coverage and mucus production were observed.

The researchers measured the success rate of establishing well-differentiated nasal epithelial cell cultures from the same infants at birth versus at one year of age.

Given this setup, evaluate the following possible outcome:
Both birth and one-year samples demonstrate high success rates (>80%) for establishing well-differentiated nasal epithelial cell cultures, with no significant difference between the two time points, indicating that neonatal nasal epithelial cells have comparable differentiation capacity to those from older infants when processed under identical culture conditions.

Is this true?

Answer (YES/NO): NO